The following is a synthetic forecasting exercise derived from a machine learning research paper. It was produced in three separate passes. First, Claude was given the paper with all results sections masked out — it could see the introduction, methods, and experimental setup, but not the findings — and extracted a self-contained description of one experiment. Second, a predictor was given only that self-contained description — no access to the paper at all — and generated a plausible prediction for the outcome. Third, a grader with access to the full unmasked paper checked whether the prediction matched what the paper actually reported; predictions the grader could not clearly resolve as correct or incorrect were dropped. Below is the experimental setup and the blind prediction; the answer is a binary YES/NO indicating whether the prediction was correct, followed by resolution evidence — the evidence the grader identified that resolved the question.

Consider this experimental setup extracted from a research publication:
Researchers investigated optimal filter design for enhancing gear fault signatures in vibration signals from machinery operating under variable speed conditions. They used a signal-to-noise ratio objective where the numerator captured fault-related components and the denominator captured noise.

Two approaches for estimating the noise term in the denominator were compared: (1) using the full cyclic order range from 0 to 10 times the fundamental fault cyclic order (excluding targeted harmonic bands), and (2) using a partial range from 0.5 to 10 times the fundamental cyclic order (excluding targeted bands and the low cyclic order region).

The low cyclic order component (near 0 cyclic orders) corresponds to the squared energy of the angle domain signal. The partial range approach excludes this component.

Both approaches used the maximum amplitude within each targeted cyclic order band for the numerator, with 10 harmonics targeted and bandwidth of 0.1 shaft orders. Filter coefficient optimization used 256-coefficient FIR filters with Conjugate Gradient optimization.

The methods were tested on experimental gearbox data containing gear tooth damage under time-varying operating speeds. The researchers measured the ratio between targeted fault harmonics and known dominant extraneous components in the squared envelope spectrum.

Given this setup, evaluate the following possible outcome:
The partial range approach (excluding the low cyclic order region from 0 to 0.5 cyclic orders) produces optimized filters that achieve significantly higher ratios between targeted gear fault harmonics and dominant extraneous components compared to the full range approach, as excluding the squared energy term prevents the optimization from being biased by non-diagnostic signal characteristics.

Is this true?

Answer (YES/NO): NO